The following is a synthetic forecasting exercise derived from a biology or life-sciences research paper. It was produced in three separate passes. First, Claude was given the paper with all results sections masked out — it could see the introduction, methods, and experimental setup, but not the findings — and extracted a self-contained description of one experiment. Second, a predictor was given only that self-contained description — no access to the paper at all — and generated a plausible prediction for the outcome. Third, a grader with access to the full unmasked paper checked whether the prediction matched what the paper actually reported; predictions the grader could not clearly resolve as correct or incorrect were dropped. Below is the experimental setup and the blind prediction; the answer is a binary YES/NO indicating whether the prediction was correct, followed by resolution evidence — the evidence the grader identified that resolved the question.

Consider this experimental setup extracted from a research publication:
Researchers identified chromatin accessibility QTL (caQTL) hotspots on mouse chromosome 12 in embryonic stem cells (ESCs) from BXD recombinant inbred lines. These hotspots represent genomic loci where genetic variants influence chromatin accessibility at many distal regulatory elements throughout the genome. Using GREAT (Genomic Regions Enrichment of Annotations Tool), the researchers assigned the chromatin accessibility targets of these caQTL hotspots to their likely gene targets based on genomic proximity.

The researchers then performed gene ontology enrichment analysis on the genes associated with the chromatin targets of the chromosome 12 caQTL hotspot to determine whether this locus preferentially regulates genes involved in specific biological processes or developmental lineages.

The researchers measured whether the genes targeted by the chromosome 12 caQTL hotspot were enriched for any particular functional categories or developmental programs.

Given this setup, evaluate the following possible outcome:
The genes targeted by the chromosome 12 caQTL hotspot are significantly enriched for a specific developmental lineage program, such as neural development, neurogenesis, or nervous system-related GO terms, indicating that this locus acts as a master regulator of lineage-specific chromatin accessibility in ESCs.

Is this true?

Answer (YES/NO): YES